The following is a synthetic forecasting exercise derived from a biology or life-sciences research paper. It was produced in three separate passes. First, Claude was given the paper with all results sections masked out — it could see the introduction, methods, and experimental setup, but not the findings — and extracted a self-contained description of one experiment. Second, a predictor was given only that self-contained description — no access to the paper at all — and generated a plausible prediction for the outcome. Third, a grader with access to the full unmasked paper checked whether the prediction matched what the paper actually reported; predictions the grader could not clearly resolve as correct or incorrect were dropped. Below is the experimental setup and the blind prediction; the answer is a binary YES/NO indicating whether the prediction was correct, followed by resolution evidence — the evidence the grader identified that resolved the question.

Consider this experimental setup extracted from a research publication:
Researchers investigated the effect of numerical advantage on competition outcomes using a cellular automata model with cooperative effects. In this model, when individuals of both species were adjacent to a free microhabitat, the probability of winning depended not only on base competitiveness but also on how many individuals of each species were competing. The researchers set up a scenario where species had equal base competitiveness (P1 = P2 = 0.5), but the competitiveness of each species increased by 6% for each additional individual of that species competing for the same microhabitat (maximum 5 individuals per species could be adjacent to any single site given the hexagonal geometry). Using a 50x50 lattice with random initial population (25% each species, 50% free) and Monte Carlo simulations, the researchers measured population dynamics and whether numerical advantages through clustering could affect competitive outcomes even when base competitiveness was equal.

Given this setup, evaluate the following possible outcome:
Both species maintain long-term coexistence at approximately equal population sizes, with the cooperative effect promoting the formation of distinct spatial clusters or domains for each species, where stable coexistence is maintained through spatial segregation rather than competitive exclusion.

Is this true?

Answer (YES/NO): NO